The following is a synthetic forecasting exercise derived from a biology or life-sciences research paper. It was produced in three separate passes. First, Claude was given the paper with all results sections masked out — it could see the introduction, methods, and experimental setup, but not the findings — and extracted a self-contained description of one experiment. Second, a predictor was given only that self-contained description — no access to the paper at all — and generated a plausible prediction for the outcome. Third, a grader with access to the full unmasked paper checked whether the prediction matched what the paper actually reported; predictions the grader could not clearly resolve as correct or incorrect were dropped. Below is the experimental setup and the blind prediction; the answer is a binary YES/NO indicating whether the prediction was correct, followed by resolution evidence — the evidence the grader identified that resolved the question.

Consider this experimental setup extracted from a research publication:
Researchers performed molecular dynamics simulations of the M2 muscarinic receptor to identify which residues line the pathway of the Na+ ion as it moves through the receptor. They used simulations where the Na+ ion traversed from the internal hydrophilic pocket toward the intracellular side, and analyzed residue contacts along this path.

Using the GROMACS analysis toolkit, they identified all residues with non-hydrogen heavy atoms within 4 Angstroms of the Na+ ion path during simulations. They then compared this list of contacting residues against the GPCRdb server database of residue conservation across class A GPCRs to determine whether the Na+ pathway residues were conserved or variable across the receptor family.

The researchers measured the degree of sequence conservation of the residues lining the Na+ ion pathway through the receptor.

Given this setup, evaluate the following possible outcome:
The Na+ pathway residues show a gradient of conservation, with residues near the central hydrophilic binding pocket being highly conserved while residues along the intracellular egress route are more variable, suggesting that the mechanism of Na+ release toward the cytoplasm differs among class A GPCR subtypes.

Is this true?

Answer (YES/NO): NO